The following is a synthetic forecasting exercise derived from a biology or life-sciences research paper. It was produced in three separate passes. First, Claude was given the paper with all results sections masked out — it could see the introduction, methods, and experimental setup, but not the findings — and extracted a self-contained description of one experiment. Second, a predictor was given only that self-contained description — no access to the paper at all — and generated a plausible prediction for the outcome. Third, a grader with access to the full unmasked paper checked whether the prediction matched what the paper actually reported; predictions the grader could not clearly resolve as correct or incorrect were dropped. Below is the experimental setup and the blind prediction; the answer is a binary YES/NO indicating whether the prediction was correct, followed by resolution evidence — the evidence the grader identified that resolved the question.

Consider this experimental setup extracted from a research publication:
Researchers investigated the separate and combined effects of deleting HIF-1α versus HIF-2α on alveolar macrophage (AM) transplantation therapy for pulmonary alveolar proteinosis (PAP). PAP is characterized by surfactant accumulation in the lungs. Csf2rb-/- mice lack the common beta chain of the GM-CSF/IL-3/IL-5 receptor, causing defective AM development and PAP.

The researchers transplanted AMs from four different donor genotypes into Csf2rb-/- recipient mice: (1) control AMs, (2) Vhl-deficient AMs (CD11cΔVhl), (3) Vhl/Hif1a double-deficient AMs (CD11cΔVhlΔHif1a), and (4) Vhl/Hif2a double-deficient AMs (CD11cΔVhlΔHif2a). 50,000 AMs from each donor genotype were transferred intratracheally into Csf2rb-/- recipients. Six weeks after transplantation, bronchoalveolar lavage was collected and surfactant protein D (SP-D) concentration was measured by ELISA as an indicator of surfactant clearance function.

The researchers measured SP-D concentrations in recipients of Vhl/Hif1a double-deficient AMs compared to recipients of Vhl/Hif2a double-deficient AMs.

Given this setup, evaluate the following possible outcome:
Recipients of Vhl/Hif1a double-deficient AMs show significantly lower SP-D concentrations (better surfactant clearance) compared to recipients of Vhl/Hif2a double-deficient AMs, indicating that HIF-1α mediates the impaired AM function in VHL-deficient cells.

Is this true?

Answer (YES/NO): NO